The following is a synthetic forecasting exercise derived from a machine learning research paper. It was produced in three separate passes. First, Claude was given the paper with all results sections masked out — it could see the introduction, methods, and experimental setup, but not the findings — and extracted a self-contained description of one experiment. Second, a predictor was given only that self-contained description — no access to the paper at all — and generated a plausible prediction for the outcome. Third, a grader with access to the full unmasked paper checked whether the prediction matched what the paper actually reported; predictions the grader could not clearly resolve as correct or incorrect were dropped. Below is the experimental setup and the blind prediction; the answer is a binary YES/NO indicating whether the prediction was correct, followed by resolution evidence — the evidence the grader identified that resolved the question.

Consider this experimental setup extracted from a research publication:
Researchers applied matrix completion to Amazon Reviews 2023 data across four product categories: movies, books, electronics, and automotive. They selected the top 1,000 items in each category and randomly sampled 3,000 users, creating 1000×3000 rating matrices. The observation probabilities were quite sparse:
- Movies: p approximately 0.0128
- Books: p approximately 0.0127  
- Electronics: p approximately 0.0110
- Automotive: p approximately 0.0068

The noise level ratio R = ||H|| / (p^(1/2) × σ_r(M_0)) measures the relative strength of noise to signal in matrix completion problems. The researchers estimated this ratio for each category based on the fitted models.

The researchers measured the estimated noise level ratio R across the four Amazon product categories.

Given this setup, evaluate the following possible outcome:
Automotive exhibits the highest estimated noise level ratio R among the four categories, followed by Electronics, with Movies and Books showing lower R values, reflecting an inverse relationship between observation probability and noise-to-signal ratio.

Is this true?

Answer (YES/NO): YES